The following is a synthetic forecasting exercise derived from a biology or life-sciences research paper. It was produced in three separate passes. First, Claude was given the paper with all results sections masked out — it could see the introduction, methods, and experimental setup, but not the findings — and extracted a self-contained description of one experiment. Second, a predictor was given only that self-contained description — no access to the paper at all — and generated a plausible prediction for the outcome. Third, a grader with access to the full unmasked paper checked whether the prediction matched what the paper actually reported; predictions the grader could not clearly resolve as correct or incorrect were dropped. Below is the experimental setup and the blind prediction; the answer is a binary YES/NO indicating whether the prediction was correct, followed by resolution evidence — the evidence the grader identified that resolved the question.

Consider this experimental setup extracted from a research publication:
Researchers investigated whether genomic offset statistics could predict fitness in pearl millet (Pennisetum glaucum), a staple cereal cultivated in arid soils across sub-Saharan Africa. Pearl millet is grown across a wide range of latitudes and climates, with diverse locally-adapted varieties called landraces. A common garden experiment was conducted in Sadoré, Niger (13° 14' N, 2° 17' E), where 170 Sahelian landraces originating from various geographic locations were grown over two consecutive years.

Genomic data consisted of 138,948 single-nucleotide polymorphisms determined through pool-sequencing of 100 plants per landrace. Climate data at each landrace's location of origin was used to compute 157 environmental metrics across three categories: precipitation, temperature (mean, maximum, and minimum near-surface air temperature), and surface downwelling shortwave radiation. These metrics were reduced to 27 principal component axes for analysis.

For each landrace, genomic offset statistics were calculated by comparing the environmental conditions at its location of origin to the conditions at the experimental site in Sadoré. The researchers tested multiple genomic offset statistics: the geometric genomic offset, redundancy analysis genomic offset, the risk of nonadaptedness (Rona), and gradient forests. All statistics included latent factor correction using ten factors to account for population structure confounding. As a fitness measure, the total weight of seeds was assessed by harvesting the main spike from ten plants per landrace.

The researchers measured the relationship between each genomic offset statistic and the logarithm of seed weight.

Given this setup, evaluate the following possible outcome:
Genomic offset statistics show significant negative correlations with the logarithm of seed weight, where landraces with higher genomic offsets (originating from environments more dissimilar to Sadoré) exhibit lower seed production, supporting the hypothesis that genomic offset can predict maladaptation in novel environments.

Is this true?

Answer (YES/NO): YES